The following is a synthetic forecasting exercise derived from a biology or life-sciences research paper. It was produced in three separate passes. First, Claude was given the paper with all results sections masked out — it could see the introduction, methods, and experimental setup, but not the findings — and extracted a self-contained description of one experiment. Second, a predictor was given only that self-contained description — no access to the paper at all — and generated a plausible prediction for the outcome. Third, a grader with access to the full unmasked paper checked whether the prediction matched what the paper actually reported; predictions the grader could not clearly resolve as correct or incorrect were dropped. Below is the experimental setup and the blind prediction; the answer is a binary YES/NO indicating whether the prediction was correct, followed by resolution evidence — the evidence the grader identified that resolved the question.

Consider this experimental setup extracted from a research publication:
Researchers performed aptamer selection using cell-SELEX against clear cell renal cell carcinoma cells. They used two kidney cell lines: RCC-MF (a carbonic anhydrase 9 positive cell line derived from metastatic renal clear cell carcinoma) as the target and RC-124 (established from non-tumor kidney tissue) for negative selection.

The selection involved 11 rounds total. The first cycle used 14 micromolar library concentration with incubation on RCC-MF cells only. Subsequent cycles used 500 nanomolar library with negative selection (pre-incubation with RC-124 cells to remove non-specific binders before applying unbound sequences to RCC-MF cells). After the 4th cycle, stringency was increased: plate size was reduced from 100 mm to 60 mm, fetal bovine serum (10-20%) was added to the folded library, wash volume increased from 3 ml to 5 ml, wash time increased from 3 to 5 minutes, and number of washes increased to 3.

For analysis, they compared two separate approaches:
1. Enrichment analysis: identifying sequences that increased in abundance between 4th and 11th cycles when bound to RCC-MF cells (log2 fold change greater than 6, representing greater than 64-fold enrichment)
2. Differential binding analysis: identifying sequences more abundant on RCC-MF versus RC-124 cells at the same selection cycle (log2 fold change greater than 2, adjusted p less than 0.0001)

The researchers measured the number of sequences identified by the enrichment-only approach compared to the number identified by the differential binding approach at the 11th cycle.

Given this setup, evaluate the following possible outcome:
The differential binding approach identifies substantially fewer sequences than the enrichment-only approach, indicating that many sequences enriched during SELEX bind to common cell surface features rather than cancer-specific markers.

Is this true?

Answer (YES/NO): YES